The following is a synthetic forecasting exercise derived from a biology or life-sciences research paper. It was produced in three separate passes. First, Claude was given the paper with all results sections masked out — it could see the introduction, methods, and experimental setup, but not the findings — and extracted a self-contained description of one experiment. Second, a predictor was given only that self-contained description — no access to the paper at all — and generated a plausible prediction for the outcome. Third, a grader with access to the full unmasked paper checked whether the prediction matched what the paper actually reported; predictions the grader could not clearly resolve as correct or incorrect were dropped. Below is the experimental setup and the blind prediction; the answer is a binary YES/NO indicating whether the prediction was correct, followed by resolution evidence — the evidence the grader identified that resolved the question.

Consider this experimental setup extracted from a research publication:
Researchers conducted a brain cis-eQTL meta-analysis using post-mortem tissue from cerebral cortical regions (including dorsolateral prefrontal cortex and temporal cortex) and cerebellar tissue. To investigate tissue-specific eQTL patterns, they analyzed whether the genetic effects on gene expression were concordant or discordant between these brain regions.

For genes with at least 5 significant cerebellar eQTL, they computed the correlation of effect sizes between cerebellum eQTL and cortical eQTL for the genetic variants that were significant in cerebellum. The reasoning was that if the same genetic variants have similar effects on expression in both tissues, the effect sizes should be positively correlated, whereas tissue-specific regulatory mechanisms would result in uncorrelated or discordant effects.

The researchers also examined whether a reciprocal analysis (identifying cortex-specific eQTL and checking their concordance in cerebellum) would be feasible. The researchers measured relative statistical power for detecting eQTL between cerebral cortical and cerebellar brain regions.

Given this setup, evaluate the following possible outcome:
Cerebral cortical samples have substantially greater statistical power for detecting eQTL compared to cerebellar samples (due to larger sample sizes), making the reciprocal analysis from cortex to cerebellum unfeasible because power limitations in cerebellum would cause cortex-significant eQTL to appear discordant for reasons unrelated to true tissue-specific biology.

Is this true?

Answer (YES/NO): YES